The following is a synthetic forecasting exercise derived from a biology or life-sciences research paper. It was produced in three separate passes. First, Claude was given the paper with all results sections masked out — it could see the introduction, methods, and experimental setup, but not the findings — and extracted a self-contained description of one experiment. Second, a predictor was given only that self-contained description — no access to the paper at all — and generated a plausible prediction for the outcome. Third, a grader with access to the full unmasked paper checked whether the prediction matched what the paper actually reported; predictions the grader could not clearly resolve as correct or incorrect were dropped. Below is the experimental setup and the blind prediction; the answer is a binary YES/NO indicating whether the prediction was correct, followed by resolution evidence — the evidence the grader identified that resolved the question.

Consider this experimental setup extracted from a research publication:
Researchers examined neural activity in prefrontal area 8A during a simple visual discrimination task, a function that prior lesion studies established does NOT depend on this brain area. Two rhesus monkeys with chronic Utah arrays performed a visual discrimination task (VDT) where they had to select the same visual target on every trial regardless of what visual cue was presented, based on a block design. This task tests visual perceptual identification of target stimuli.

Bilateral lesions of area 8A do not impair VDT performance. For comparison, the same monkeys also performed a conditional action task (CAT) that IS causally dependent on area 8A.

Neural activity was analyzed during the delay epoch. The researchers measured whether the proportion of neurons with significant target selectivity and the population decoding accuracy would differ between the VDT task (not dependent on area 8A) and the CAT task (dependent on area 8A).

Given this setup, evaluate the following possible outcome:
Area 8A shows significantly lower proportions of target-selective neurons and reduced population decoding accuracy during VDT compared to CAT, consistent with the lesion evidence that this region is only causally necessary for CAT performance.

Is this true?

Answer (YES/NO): NO